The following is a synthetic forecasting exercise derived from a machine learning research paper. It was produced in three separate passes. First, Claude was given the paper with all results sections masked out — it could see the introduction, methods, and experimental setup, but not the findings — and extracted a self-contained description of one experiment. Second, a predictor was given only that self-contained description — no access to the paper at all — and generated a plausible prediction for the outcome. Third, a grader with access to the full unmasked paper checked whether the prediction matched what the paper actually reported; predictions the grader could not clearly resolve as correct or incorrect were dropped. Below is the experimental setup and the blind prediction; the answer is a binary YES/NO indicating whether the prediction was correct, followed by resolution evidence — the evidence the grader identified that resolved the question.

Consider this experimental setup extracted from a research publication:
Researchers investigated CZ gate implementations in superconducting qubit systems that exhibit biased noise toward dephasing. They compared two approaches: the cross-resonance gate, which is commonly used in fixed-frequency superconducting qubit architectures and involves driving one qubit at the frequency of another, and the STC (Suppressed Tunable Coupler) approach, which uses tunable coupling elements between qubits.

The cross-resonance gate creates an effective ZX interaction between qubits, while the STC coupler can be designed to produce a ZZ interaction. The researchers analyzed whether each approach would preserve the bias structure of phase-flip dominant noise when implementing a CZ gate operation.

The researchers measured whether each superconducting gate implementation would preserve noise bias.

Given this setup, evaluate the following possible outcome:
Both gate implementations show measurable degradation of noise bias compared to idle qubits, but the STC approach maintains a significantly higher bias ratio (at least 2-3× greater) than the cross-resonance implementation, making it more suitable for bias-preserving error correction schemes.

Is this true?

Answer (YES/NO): NO